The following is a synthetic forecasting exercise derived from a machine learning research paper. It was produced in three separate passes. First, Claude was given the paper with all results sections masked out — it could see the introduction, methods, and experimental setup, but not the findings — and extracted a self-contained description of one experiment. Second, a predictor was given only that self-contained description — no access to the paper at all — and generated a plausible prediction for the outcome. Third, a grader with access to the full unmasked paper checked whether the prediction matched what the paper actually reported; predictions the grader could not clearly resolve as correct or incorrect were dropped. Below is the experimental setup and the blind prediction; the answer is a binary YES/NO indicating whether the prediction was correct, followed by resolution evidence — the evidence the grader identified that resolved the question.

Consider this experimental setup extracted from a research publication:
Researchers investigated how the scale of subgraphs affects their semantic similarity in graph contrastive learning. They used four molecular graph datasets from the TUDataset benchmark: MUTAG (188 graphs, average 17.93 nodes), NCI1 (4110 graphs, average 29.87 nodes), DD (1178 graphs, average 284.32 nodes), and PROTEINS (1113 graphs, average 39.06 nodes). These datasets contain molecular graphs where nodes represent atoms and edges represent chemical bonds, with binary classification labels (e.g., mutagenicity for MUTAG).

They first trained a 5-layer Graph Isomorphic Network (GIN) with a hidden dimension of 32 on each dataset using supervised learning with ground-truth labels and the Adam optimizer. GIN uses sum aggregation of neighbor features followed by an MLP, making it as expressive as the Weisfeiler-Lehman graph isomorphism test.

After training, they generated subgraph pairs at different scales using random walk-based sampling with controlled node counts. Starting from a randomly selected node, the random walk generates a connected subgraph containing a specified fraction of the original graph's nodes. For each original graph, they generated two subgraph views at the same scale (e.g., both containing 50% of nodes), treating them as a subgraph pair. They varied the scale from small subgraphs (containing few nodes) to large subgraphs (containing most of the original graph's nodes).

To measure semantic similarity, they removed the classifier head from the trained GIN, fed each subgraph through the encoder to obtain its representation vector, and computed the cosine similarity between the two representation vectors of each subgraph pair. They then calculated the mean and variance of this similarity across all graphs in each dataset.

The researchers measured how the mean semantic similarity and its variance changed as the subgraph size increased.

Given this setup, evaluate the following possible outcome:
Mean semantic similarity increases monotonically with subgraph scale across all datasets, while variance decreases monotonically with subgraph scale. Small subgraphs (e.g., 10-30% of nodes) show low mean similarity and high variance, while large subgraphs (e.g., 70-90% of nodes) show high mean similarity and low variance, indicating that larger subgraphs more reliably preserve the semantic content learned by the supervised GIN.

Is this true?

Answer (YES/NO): YES